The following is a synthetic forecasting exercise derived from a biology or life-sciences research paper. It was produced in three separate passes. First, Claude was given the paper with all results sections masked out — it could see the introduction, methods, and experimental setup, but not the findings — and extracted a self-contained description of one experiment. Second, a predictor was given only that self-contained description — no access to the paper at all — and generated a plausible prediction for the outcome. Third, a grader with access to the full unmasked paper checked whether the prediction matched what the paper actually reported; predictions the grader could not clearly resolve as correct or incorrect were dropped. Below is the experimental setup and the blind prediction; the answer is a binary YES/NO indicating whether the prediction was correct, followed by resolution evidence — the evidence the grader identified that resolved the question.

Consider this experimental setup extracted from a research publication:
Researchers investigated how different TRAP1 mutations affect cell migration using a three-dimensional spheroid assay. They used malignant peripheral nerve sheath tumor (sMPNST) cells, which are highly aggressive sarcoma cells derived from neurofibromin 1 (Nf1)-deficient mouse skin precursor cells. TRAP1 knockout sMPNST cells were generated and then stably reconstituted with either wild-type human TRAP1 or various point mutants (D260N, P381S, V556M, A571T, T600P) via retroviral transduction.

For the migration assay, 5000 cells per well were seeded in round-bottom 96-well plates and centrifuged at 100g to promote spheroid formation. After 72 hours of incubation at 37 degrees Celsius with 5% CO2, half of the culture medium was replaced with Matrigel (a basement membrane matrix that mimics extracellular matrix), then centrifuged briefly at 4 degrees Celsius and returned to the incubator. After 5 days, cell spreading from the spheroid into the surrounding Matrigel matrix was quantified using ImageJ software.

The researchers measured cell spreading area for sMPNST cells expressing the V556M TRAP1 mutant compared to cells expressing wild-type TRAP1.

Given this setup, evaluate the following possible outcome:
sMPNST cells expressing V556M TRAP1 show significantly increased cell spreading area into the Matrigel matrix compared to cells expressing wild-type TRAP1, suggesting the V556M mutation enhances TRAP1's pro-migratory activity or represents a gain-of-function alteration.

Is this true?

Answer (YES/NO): NO